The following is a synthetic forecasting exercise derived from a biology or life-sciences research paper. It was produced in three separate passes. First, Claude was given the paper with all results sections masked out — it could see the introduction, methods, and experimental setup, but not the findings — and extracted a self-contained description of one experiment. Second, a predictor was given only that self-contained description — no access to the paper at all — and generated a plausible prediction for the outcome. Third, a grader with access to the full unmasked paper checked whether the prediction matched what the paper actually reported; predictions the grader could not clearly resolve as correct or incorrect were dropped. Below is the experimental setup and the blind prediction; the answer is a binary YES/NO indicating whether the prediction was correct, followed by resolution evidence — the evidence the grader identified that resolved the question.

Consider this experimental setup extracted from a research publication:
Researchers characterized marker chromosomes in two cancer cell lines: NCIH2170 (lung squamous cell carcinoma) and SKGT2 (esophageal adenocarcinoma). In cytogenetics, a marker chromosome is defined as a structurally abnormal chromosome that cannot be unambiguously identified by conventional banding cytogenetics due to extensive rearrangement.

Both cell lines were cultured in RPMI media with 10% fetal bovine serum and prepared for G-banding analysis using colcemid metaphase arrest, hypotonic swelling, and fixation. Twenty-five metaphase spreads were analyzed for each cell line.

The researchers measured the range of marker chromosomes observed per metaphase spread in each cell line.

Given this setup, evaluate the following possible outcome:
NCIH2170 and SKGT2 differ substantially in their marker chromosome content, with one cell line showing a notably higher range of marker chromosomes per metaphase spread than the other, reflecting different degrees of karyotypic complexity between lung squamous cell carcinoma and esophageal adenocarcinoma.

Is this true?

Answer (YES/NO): YES